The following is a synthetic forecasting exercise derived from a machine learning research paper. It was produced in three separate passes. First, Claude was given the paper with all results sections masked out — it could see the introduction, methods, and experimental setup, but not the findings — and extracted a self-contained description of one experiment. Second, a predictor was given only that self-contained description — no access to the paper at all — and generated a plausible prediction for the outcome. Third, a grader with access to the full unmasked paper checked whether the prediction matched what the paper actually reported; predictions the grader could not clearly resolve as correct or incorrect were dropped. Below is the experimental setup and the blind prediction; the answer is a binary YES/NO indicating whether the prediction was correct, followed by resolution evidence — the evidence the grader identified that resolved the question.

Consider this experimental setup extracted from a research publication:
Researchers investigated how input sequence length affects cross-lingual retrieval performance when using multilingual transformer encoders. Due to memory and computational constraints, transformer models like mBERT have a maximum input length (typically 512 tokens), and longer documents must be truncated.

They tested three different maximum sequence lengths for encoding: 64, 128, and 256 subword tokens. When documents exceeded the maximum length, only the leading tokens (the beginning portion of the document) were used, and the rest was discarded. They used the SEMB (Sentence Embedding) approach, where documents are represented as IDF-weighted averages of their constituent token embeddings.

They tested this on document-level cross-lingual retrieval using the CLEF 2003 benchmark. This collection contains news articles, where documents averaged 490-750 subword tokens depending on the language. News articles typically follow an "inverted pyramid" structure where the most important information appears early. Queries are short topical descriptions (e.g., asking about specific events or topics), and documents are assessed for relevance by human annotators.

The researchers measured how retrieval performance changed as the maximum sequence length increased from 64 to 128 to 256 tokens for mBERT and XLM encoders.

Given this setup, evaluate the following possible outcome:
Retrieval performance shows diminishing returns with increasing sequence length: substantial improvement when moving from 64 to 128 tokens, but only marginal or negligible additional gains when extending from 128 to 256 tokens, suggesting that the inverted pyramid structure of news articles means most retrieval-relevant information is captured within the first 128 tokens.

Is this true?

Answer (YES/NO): NO